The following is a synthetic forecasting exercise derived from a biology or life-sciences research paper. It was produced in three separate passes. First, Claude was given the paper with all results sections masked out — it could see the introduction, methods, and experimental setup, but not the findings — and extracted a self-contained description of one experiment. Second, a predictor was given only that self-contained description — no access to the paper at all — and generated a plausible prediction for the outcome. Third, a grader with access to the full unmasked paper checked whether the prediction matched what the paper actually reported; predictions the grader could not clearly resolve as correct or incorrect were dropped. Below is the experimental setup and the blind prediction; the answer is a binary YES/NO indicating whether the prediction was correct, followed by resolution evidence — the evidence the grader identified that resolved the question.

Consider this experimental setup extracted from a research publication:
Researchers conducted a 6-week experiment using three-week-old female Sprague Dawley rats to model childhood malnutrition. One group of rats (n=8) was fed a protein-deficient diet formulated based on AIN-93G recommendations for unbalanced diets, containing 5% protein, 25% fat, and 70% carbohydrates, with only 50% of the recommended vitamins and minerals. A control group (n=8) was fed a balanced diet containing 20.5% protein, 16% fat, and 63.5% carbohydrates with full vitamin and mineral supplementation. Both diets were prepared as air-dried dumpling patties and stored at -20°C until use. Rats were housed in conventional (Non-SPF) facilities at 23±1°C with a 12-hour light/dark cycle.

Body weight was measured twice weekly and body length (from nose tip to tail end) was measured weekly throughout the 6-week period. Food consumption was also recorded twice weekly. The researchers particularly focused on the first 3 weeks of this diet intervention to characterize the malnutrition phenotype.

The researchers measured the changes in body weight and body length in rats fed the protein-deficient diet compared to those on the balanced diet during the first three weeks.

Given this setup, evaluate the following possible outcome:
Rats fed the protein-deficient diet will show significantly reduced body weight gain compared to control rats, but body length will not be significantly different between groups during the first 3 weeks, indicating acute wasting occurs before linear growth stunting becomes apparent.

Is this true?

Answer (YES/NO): NO